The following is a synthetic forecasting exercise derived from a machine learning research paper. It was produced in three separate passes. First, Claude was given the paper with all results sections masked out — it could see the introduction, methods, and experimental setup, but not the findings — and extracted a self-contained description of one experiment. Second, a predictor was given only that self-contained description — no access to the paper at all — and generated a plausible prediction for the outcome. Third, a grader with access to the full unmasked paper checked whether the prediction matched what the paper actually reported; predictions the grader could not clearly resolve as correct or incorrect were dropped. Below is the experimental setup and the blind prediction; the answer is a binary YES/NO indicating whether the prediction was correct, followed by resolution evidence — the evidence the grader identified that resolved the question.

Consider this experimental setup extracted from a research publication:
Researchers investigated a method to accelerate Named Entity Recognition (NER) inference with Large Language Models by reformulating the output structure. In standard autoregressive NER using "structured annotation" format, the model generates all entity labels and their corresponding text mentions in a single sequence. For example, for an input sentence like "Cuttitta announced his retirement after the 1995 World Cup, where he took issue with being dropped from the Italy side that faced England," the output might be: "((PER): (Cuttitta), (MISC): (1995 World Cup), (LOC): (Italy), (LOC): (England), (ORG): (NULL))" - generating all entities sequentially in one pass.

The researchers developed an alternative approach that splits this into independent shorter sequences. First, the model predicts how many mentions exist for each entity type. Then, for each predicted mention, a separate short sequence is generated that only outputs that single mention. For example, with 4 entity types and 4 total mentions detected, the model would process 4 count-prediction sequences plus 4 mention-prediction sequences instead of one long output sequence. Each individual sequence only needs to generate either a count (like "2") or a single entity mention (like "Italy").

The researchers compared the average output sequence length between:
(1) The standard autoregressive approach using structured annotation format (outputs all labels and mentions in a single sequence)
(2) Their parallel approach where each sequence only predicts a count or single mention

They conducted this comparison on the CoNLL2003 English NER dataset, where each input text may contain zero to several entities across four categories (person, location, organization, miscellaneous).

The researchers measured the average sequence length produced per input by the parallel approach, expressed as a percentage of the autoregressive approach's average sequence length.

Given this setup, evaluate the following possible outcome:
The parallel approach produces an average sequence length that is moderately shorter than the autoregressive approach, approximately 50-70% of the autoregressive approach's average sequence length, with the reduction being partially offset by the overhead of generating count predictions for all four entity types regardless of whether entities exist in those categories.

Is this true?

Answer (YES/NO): NO